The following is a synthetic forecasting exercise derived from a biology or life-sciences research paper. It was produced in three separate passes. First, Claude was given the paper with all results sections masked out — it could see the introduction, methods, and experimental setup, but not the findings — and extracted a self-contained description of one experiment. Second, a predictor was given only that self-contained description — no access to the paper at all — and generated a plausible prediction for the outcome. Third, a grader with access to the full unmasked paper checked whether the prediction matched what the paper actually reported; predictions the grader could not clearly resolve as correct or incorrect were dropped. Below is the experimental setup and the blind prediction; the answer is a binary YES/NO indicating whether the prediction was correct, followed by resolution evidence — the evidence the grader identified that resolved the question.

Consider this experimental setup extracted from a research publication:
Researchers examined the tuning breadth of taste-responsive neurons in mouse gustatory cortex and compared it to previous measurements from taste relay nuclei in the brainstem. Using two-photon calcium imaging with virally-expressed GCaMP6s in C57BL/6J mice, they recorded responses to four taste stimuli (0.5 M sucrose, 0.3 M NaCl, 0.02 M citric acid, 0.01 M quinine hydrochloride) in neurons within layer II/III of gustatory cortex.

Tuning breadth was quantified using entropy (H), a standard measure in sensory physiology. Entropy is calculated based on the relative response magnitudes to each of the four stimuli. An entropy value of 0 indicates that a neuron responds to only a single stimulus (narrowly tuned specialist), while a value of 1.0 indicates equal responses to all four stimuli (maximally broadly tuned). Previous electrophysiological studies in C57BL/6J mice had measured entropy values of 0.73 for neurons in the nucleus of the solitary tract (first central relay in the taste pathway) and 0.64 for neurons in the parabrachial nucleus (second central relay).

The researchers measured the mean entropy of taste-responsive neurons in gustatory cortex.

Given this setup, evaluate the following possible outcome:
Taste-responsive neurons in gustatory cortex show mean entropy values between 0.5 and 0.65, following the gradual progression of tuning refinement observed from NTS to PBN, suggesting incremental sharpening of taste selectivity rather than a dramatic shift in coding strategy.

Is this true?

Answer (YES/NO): NO